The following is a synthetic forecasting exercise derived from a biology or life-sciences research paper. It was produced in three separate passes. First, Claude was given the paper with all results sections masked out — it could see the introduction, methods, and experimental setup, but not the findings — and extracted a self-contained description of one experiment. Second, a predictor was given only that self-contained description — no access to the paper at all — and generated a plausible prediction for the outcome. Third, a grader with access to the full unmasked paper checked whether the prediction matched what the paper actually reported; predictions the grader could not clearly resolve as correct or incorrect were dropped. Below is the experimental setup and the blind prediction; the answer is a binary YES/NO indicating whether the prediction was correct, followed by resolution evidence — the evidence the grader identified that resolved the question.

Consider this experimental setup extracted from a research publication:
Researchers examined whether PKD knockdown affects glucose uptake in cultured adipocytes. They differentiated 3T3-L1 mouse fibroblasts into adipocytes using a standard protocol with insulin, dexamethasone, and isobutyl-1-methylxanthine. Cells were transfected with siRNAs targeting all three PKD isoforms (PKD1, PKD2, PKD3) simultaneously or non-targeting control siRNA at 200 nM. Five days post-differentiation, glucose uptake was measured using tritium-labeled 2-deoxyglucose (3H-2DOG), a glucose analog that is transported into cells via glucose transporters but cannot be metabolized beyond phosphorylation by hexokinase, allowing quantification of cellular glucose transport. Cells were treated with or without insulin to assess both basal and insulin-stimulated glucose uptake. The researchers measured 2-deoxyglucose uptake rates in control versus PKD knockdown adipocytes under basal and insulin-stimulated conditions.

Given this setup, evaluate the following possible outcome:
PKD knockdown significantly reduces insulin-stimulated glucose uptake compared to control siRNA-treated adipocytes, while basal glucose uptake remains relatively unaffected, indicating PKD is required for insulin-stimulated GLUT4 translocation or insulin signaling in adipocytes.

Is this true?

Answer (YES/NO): NO